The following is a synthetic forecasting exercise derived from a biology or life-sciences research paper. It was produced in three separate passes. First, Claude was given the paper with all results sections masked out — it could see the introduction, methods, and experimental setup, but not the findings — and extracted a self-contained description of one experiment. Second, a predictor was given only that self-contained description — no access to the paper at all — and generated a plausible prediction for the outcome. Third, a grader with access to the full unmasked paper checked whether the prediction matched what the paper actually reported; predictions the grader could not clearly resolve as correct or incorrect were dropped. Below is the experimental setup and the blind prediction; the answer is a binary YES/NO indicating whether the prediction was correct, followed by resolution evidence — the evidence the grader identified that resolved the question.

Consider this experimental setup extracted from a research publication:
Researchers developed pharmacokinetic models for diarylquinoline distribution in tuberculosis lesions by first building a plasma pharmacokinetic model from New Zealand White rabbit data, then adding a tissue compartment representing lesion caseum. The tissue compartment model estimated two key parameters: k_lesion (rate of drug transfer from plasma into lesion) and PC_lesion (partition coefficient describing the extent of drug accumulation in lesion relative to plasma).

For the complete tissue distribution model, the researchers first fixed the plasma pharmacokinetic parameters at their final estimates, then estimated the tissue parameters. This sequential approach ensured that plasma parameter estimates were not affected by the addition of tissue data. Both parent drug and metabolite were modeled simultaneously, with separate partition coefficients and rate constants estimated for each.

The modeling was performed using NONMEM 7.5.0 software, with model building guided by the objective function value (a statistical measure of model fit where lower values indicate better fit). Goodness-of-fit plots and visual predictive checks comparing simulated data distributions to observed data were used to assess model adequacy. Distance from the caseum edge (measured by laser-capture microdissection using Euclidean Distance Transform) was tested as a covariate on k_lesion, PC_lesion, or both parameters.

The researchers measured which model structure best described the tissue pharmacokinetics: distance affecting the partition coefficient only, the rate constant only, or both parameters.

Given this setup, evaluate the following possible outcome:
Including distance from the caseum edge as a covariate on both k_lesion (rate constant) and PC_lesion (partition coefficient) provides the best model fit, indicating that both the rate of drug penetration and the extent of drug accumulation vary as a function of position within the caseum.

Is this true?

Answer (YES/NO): NO